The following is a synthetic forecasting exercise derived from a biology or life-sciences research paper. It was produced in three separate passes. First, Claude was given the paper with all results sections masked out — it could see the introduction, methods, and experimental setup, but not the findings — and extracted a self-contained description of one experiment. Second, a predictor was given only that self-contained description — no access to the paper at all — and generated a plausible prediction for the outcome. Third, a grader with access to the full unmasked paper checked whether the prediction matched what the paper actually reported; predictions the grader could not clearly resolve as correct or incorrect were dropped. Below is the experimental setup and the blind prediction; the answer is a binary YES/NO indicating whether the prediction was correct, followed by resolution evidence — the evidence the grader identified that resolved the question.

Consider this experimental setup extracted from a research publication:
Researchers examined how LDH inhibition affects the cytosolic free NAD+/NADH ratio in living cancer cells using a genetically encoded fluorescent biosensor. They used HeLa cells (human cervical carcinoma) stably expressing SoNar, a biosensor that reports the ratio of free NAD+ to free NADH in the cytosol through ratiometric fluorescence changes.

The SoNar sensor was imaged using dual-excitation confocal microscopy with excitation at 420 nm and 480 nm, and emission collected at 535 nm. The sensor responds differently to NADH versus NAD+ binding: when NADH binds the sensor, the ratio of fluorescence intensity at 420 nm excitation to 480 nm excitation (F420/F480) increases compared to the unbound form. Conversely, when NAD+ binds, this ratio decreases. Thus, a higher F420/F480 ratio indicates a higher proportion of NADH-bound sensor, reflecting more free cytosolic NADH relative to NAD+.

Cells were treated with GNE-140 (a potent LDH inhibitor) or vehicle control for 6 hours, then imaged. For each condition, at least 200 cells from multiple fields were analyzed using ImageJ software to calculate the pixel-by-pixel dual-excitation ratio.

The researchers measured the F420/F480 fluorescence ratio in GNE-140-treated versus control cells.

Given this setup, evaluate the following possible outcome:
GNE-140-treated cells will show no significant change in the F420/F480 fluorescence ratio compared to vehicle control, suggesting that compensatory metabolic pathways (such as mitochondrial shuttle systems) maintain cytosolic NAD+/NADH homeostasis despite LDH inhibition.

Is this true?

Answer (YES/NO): NO